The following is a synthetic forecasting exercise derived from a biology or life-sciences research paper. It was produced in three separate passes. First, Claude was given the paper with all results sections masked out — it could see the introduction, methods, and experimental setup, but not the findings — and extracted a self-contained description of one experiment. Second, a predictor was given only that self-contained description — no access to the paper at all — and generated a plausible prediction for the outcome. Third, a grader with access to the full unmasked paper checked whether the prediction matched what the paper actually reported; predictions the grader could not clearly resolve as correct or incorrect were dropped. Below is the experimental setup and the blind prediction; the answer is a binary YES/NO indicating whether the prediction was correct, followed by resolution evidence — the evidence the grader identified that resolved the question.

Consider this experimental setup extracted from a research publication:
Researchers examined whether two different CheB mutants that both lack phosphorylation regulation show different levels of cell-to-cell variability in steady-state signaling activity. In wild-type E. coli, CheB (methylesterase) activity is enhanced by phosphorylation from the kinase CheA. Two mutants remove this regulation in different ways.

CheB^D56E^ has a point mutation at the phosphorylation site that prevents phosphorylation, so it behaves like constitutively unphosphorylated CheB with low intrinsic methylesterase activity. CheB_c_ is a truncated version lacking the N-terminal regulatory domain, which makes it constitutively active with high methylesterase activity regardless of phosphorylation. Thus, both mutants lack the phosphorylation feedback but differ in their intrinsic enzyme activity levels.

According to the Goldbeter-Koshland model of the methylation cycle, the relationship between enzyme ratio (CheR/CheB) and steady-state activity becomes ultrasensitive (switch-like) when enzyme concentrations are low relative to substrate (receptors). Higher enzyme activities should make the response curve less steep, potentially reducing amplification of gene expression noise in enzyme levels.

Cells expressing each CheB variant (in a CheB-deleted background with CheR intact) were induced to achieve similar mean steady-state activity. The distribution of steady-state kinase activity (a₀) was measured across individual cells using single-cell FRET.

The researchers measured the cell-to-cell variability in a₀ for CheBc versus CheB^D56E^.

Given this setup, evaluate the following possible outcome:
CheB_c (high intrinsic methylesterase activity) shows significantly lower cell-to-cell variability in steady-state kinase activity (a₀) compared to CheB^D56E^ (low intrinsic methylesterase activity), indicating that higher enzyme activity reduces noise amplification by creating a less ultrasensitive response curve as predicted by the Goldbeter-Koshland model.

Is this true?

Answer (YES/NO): NO